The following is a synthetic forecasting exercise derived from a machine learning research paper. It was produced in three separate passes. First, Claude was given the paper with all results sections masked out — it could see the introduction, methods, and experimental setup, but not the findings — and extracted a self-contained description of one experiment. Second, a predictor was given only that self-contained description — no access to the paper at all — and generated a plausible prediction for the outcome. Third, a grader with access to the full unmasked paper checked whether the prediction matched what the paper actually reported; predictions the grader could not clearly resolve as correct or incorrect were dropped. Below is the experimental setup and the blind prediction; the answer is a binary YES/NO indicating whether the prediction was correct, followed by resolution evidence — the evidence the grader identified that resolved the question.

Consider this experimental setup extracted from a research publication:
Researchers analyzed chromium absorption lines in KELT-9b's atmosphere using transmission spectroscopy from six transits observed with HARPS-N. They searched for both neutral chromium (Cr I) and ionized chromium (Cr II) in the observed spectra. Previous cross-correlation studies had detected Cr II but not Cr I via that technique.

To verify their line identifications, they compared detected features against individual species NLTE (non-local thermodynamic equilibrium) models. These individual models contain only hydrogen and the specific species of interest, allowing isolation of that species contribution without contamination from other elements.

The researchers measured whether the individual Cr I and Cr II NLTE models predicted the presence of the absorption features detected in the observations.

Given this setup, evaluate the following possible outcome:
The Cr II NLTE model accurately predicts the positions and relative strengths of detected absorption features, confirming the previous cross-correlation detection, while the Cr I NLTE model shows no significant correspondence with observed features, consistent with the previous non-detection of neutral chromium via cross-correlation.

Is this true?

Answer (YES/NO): NO